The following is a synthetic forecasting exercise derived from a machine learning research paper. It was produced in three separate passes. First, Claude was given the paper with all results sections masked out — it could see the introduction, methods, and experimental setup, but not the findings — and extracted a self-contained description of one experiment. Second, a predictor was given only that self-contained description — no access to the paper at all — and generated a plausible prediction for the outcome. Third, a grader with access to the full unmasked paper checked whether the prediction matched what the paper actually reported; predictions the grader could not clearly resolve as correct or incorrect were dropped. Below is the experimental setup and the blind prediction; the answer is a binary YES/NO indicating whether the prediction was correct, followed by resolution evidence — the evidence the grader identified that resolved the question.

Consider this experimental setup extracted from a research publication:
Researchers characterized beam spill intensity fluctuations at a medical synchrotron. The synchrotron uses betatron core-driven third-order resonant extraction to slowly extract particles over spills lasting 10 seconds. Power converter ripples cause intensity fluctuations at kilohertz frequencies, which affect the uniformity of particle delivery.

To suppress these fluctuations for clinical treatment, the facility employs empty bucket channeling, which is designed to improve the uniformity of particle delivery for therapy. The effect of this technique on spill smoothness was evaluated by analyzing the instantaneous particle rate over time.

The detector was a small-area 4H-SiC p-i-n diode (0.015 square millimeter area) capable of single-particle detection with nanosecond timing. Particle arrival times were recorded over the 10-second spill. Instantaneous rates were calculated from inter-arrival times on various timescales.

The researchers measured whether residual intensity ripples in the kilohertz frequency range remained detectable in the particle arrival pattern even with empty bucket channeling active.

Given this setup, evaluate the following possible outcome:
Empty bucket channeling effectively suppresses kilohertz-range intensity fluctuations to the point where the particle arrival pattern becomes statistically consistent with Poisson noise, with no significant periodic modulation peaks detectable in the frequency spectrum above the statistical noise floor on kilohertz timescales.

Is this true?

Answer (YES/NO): NO